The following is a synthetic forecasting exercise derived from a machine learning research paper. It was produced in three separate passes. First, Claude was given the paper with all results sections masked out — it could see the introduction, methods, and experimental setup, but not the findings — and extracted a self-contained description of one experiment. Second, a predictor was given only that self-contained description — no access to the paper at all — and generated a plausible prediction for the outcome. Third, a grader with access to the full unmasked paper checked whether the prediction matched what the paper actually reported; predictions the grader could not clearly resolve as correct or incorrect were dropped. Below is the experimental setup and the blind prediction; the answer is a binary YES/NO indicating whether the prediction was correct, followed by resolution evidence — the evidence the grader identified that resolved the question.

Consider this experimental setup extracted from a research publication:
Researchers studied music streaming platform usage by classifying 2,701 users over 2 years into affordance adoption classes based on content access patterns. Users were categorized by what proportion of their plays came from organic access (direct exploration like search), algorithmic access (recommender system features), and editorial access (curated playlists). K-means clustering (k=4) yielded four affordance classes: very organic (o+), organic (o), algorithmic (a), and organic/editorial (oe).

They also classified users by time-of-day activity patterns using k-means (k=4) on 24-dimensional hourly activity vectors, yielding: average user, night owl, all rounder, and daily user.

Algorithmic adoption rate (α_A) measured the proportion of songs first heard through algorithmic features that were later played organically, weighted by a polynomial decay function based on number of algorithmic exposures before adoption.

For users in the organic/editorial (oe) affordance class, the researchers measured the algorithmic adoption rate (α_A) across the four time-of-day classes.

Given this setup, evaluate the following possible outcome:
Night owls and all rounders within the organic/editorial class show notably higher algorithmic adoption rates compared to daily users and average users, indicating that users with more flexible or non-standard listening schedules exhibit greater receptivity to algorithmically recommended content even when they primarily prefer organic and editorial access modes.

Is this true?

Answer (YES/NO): NO